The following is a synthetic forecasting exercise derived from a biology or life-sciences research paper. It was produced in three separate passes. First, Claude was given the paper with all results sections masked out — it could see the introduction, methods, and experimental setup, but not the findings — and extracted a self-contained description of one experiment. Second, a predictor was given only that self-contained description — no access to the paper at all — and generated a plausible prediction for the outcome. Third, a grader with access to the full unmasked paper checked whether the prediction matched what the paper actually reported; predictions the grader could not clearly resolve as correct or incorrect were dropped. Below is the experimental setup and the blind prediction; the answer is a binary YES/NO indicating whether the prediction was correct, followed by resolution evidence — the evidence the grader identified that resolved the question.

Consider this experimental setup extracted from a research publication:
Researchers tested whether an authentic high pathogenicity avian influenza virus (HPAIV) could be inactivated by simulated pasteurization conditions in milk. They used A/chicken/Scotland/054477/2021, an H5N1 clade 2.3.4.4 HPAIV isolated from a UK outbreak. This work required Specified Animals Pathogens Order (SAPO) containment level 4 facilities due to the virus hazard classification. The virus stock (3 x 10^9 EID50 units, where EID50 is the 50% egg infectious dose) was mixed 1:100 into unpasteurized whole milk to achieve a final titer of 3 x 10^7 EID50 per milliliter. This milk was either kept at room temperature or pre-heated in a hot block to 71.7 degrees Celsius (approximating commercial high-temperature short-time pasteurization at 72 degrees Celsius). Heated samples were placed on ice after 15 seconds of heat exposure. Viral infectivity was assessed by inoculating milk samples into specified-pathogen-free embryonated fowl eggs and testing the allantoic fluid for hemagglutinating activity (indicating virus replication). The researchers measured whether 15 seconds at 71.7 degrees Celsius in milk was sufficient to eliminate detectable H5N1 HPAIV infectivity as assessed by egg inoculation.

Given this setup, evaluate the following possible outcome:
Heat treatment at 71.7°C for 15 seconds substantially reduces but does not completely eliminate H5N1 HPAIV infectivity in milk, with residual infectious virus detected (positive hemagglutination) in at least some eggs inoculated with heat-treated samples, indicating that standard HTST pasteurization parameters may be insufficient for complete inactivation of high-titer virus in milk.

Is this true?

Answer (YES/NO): NO